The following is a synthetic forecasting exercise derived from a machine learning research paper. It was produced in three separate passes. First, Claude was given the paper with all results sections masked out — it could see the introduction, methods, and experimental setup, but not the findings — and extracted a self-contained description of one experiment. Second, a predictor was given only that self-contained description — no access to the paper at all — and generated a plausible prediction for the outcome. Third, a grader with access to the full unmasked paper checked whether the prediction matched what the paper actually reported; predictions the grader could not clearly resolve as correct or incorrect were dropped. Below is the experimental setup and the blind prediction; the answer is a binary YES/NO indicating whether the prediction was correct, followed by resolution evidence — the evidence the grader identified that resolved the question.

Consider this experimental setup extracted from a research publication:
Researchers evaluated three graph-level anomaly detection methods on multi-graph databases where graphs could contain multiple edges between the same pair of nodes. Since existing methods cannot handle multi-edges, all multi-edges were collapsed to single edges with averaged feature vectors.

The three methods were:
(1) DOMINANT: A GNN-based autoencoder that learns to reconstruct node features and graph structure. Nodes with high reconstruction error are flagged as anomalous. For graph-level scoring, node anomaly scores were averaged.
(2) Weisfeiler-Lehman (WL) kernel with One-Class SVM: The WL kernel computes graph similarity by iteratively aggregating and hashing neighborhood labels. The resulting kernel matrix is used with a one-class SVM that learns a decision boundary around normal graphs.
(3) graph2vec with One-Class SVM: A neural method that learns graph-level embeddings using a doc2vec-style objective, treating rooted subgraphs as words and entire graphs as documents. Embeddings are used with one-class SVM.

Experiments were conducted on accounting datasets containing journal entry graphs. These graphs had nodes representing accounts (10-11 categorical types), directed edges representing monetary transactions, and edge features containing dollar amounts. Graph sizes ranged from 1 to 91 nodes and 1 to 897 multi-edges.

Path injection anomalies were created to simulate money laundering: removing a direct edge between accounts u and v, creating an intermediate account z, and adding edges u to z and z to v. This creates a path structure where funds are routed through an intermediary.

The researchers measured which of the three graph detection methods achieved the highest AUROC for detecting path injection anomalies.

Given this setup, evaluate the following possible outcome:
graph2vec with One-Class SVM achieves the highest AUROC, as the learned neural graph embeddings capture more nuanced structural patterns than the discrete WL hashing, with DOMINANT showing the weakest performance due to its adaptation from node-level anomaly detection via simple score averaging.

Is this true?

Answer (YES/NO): NO